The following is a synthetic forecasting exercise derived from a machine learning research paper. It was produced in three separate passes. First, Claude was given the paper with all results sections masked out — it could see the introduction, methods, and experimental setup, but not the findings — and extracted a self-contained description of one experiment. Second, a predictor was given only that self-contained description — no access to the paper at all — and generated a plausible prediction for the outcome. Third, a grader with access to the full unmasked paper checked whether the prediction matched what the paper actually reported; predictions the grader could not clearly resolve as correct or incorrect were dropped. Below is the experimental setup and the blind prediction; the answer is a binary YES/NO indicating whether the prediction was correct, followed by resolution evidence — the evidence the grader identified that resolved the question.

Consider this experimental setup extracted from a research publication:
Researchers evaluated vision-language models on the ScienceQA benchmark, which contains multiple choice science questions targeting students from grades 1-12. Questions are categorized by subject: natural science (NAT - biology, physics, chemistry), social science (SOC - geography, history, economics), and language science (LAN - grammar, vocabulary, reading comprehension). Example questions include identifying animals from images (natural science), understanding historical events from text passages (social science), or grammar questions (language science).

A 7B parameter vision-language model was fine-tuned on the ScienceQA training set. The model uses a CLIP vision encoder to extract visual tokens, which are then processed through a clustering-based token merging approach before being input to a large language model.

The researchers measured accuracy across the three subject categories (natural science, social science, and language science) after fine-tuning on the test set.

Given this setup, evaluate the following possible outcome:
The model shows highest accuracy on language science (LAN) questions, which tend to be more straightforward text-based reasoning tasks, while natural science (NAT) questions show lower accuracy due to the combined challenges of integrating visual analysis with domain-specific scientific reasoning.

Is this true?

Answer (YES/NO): NO